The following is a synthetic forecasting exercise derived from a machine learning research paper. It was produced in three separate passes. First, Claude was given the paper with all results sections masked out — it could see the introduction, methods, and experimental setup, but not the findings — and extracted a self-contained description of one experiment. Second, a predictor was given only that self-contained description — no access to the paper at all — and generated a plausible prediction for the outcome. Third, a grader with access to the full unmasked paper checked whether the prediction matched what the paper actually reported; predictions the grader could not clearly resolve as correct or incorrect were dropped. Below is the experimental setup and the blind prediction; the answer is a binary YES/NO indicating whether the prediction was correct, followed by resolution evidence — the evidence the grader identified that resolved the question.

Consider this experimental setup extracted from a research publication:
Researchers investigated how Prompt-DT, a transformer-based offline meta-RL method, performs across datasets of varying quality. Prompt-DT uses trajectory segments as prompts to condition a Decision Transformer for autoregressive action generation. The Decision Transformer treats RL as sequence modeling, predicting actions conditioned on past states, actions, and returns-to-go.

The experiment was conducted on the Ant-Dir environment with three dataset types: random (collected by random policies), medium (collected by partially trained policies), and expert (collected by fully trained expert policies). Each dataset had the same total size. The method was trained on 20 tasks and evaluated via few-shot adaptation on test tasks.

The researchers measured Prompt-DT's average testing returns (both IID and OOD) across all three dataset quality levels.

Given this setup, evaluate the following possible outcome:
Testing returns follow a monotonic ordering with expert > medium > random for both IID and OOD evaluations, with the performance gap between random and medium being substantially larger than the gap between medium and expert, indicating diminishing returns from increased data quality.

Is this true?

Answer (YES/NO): NO